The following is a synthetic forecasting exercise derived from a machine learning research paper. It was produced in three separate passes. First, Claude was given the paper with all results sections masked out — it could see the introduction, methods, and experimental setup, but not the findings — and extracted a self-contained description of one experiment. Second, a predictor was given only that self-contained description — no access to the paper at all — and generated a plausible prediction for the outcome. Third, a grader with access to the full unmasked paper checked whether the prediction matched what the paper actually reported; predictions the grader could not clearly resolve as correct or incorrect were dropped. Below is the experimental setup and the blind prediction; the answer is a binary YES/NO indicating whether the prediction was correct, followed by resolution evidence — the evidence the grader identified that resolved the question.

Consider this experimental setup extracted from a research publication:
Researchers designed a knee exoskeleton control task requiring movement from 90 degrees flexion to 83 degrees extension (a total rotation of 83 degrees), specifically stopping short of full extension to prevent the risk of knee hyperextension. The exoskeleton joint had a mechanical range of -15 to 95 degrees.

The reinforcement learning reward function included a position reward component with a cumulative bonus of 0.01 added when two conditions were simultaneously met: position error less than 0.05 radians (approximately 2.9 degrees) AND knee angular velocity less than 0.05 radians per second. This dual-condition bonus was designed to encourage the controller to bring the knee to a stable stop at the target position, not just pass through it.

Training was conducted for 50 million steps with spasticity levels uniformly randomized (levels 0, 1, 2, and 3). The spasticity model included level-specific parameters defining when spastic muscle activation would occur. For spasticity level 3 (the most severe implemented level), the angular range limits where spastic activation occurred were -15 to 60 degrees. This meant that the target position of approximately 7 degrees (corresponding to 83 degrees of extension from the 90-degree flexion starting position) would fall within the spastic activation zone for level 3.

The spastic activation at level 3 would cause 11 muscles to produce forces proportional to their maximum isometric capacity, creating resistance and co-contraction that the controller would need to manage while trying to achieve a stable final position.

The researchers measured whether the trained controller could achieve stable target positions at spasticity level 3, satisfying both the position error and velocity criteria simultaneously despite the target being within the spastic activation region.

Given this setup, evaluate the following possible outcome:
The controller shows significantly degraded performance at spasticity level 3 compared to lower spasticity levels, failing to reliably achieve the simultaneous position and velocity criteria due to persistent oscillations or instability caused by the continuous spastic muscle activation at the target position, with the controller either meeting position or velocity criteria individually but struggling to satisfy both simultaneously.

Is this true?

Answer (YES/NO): NO